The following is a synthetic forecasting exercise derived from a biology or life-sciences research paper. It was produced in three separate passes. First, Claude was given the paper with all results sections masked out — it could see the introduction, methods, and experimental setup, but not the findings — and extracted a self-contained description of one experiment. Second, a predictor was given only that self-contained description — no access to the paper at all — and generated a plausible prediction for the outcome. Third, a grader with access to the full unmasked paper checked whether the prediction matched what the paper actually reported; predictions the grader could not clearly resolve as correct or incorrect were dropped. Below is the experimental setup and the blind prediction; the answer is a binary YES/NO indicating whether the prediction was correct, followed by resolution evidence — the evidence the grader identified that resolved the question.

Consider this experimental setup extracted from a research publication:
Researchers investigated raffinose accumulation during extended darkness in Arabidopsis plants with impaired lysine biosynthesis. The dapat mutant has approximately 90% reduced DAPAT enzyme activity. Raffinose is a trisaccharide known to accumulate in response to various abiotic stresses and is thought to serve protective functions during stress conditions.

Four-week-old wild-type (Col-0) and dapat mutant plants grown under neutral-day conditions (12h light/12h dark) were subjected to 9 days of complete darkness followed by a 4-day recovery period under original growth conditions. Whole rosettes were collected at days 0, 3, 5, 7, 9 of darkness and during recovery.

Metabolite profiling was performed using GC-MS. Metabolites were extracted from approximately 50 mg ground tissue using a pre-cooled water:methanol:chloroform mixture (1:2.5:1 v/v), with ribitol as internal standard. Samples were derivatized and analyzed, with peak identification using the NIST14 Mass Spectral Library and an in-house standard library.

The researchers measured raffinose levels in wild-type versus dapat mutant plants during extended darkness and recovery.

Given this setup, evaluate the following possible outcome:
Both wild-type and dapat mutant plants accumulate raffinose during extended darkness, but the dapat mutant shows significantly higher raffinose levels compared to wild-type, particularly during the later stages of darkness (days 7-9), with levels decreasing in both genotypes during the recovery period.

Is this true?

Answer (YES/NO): NO